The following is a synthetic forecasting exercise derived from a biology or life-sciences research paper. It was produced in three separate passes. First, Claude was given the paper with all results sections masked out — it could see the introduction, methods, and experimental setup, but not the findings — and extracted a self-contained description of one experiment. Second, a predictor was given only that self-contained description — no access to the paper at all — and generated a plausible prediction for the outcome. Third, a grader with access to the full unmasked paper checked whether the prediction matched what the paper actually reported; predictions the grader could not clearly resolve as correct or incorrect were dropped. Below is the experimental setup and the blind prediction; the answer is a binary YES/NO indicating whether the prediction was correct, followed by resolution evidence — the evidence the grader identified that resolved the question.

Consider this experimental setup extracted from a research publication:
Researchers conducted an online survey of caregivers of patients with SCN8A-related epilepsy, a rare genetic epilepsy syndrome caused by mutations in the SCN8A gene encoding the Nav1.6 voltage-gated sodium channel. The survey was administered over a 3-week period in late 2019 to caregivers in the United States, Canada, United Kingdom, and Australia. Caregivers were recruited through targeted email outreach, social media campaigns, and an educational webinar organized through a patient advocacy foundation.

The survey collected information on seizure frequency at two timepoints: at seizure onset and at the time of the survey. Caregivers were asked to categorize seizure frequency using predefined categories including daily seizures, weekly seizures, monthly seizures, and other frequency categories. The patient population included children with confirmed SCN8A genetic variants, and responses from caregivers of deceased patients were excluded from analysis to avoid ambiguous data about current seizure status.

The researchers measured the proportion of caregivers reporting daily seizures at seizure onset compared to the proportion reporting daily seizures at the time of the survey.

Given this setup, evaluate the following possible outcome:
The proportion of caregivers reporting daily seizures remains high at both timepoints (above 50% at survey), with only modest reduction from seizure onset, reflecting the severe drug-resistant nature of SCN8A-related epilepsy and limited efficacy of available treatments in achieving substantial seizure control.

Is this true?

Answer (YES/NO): NO